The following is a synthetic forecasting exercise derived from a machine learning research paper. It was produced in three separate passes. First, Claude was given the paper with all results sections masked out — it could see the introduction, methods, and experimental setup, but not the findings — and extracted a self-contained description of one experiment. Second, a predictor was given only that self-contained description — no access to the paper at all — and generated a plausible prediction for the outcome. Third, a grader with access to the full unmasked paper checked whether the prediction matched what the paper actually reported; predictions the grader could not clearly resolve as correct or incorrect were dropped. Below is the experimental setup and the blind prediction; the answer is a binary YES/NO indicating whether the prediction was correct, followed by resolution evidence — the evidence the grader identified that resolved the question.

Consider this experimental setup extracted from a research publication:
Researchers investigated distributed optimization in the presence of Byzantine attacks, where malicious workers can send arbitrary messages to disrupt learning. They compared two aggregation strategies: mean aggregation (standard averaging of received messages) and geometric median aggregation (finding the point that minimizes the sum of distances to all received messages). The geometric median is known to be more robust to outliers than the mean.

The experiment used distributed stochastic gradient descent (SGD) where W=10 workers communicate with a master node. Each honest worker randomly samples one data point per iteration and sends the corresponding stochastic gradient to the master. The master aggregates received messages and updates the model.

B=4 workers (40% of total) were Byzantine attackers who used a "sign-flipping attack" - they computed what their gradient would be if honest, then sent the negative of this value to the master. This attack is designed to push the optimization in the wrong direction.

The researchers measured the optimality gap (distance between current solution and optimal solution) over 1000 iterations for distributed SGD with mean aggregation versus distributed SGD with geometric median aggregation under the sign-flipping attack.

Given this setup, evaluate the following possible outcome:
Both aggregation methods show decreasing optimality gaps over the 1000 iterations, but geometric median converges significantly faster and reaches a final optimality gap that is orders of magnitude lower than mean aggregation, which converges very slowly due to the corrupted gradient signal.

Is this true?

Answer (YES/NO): NO